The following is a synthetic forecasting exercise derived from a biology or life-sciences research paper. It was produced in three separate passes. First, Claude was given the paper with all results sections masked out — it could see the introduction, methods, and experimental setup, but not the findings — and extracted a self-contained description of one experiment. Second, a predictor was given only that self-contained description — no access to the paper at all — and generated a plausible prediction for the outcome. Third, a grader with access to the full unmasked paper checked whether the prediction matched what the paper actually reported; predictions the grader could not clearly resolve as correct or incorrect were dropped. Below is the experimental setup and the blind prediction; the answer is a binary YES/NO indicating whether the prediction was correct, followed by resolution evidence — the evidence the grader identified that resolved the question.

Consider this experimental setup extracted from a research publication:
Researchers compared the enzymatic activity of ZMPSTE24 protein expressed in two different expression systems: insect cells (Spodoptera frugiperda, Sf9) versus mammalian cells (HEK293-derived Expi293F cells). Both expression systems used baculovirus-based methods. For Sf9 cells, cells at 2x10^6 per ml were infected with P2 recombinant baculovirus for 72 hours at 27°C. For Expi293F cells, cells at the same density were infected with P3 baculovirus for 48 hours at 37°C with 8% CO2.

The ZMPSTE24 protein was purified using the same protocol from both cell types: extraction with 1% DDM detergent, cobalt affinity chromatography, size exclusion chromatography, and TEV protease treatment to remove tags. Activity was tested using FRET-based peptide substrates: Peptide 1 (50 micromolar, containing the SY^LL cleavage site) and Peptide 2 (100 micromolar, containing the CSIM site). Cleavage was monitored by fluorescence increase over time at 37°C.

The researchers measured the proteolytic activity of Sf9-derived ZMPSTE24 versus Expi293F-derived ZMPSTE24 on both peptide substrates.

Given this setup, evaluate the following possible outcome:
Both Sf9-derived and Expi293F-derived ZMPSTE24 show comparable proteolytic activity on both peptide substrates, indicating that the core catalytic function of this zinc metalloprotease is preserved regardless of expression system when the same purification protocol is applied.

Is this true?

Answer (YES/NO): YES